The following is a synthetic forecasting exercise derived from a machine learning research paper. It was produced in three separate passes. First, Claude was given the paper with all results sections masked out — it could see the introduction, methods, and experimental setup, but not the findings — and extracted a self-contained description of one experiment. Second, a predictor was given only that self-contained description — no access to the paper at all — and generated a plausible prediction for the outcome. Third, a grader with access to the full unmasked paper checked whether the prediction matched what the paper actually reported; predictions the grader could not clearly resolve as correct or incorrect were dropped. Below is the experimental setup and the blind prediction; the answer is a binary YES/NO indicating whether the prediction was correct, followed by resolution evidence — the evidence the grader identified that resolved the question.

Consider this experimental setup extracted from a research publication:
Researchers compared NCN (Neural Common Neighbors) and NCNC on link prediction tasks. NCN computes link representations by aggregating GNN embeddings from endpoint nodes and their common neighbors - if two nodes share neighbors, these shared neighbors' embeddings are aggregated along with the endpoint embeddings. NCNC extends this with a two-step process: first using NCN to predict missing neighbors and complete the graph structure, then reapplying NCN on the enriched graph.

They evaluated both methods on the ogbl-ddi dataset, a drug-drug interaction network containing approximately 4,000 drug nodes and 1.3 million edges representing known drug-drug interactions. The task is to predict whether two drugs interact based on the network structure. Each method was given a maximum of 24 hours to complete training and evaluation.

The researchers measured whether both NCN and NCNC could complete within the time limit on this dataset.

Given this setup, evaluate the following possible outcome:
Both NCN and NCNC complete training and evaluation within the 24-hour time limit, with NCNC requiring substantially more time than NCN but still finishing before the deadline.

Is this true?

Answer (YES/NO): NO